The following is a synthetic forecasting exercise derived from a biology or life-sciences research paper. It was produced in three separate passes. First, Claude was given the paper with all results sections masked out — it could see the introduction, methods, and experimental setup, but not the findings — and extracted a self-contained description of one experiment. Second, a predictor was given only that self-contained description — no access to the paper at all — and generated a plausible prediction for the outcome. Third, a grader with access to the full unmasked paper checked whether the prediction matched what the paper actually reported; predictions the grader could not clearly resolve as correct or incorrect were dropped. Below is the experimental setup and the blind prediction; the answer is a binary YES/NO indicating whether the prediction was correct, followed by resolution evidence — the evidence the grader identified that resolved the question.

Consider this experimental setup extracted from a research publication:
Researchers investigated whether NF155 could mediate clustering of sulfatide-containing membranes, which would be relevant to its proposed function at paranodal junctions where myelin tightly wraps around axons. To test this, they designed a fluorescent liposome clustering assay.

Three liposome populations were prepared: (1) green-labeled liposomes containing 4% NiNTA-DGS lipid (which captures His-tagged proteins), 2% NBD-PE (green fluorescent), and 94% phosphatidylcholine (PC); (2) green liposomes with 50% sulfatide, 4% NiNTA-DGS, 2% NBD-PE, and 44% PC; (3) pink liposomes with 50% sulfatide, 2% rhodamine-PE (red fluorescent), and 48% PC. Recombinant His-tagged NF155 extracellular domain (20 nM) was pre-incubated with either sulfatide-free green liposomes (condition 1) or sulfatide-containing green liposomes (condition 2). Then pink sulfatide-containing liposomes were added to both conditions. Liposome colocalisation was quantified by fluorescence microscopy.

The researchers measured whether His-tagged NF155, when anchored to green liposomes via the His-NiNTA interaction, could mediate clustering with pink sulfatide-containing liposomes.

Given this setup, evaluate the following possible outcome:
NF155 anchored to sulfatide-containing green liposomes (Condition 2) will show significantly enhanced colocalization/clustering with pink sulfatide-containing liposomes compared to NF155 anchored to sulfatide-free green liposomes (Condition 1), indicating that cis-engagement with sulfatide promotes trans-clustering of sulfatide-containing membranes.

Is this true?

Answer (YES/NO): NO